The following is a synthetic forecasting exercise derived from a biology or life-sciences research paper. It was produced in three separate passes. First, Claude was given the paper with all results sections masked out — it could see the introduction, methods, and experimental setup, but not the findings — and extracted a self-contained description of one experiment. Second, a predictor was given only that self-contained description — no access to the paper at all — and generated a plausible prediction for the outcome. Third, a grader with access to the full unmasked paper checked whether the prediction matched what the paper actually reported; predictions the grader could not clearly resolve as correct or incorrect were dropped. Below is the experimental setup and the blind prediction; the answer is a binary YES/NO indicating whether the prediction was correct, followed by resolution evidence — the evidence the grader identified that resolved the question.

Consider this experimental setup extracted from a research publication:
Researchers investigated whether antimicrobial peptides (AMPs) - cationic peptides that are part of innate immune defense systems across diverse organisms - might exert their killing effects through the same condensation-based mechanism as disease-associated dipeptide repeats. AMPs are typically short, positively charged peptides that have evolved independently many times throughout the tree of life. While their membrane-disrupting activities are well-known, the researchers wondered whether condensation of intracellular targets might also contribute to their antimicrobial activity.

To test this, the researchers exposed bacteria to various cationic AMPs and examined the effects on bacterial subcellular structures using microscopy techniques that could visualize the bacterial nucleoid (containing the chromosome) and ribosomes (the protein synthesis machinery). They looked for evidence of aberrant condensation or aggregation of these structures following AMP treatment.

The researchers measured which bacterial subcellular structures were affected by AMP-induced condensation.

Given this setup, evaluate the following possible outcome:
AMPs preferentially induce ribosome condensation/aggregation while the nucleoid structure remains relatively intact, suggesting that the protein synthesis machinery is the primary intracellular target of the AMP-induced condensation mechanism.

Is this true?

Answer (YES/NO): NO